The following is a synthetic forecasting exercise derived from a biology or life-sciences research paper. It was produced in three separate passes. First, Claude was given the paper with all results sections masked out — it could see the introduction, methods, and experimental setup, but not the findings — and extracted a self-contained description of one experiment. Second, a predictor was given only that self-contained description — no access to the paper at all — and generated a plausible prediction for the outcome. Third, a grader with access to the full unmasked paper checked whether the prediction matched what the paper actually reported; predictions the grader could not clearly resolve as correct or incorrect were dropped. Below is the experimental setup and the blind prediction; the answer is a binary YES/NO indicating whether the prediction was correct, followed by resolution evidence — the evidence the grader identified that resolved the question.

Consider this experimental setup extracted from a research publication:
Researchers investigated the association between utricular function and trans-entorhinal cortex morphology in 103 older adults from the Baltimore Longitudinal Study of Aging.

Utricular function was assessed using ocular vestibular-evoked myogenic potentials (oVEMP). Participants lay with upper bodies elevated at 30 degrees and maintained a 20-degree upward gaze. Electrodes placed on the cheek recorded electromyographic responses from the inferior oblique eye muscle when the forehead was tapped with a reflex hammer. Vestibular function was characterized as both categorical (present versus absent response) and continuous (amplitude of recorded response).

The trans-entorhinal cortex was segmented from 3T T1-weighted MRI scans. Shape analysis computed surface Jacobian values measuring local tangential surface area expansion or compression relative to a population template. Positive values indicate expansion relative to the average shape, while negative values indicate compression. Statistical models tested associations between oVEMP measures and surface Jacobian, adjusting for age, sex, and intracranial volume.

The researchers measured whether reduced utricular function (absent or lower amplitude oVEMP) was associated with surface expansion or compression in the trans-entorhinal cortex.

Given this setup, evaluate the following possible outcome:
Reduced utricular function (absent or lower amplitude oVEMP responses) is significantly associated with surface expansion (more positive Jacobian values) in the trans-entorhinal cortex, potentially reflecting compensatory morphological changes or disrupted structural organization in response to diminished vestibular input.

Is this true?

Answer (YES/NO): NO